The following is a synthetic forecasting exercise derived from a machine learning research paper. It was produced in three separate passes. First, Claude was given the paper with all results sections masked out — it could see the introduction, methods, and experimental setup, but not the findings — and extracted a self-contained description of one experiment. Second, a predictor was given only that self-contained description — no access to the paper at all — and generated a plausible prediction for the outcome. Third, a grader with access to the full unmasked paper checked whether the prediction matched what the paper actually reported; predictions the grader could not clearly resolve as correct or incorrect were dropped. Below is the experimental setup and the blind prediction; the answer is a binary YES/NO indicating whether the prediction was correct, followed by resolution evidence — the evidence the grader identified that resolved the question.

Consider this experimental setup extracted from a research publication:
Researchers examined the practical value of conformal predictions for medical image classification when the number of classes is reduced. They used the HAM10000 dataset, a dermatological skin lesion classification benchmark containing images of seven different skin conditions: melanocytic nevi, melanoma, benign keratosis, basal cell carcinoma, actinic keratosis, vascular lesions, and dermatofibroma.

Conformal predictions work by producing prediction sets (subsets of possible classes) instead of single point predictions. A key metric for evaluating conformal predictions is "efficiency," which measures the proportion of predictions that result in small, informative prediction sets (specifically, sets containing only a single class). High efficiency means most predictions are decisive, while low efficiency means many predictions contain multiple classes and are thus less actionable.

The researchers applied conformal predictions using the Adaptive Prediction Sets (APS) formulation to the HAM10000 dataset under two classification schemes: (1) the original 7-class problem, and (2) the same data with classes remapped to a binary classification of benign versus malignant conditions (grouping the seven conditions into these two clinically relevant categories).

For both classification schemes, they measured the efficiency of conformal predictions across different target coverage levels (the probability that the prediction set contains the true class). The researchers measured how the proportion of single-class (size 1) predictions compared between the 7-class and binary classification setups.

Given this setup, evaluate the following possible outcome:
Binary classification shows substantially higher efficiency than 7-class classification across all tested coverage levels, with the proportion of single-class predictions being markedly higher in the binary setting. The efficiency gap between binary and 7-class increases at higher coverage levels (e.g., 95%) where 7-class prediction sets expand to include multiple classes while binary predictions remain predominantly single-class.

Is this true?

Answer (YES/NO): NO